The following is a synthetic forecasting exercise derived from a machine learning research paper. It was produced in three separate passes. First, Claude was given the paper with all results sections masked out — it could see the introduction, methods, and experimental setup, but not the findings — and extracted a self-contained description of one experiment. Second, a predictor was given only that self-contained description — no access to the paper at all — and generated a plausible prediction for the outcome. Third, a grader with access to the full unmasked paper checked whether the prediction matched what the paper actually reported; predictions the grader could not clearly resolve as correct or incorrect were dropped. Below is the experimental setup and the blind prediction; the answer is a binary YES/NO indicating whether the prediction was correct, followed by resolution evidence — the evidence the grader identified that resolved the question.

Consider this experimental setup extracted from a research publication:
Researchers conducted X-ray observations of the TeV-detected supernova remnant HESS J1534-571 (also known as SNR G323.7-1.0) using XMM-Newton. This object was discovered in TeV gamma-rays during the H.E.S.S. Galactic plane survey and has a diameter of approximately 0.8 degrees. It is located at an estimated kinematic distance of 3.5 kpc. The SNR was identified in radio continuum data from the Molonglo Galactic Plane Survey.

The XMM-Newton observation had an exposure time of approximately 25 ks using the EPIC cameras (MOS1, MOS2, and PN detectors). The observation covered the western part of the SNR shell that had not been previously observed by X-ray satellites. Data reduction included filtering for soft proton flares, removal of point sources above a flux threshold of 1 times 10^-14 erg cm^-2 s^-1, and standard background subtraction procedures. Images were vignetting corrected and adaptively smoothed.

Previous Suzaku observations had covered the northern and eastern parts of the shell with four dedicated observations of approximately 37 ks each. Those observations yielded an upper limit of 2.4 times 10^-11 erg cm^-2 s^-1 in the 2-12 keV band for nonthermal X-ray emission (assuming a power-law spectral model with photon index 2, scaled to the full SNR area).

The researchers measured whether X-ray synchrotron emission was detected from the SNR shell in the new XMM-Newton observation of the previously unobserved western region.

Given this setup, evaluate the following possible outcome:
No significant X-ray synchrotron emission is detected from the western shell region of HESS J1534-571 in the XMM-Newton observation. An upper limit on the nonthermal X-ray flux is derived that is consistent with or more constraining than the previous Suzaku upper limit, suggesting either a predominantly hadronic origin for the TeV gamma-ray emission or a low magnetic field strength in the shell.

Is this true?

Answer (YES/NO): YES